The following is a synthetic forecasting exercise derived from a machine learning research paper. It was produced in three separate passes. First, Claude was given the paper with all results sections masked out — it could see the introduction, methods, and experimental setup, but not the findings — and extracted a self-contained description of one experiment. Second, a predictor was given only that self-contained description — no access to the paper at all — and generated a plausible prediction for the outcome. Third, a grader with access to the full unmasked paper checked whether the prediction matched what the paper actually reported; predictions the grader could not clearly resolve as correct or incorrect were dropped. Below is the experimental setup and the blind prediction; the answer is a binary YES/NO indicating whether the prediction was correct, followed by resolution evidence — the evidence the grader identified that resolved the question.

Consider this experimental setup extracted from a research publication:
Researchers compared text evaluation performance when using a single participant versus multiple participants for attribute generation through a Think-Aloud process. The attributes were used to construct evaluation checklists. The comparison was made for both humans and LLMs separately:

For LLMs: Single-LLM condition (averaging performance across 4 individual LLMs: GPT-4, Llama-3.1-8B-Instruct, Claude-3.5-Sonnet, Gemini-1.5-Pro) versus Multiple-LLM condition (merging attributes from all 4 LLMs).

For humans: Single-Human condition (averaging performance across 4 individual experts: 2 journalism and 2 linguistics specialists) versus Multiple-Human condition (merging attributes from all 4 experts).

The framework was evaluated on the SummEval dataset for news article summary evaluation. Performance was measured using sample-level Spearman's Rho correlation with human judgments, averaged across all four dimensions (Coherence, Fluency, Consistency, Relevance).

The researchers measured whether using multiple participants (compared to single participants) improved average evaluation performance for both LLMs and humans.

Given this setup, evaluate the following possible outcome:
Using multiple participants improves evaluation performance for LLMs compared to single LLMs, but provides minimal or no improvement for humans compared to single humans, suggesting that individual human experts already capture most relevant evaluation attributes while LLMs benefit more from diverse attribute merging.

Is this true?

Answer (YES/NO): NO